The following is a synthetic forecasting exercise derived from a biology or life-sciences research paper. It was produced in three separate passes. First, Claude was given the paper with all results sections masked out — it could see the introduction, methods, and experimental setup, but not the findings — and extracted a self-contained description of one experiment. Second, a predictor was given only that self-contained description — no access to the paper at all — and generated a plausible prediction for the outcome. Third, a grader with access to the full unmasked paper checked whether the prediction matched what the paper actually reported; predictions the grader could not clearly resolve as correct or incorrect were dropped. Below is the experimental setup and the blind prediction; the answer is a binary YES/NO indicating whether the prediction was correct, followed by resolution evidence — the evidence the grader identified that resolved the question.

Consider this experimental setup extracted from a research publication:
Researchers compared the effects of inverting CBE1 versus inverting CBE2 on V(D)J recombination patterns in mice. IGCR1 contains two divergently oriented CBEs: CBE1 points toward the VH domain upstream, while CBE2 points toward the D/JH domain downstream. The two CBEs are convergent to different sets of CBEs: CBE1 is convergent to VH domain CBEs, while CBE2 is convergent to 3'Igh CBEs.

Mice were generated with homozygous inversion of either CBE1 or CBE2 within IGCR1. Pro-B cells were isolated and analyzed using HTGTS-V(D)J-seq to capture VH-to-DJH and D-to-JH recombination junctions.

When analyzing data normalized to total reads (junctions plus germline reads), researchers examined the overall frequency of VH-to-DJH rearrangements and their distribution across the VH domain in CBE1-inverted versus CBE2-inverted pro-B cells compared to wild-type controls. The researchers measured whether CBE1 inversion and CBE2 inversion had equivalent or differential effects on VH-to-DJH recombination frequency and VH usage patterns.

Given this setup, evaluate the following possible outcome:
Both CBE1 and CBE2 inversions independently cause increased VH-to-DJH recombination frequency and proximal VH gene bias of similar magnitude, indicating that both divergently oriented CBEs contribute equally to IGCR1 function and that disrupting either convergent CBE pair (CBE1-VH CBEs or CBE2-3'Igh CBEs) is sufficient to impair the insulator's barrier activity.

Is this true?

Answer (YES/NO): NO